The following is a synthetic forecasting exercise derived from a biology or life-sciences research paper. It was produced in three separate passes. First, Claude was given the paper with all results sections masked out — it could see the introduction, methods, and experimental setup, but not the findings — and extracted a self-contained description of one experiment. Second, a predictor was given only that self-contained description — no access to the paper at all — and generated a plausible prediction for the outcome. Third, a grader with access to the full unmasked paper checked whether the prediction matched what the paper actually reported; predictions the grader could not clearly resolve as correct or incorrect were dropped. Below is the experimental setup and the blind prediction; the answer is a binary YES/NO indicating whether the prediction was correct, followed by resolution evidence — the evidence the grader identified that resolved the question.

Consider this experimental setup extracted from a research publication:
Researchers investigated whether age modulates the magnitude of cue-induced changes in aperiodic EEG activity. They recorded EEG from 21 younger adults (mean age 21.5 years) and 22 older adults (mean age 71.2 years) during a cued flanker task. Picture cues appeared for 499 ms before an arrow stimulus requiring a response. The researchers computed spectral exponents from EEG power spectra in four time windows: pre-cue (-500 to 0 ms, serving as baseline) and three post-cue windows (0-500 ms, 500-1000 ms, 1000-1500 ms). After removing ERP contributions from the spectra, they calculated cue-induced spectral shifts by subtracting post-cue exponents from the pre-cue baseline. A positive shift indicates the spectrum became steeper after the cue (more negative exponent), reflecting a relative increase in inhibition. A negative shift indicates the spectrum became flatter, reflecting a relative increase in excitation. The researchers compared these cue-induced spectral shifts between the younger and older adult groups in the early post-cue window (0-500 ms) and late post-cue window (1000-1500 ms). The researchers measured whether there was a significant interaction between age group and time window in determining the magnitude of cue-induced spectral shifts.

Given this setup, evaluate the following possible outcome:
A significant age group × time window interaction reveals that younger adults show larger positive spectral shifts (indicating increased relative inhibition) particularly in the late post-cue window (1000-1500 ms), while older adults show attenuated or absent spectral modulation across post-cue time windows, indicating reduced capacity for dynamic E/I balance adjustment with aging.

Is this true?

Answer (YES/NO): NO